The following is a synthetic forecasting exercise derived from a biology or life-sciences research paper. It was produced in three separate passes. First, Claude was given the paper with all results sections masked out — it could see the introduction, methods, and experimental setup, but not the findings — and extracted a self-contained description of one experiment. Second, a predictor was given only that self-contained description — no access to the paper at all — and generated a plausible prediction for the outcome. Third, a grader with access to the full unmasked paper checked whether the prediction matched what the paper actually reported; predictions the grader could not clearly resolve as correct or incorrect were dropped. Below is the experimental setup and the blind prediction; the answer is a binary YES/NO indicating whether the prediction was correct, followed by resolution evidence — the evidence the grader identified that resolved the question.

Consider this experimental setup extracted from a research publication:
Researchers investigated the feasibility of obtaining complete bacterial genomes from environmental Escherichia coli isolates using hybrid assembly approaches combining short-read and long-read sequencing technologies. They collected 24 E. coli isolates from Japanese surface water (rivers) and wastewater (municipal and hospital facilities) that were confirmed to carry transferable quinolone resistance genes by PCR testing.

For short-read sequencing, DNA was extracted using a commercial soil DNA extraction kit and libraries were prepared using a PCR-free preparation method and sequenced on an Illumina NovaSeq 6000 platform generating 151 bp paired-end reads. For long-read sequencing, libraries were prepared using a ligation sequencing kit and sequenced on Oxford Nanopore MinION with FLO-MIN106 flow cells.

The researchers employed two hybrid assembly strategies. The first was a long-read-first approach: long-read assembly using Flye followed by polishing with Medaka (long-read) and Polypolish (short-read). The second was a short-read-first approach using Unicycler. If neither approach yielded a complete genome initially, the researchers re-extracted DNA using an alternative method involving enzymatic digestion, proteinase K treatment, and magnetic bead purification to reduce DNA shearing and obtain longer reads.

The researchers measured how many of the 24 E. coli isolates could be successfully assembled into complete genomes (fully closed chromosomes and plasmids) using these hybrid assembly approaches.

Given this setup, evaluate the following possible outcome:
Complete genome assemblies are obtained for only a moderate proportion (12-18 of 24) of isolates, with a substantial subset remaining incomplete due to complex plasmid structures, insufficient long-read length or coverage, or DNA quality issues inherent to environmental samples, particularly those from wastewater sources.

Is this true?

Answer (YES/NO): NO